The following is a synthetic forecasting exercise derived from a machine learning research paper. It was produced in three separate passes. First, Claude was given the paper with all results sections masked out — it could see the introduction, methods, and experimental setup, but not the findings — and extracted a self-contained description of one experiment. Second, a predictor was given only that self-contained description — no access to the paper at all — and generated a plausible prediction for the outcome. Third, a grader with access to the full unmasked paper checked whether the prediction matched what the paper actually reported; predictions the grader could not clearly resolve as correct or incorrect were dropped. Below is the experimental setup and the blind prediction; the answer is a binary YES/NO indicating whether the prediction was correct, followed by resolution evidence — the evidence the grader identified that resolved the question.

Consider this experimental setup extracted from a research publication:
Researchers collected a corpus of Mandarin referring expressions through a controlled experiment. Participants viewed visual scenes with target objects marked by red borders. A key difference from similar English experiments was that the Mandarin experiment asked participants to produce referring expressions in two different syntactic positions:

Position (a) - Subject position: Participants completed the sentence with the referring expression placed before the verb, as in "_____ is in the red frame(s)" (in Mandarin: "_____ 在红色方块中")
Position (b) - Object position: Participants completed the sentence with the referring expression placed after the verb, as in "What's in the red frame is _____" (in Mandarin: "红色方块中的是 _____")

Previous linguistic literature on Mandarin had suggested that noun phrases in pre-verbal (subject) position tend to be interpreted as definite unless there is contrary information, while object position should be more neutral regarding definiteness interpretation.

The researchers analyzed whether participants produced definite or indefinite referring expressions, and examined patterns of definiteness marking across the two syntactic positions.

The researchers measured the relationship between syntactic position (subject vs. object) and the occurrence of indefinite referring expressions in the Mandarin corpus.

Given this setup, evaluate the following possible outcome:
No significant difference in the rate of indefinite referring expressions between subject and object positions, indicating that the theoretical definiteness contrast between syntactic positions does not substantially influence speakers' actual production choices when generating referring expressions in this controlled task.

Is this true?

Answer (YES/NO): NO